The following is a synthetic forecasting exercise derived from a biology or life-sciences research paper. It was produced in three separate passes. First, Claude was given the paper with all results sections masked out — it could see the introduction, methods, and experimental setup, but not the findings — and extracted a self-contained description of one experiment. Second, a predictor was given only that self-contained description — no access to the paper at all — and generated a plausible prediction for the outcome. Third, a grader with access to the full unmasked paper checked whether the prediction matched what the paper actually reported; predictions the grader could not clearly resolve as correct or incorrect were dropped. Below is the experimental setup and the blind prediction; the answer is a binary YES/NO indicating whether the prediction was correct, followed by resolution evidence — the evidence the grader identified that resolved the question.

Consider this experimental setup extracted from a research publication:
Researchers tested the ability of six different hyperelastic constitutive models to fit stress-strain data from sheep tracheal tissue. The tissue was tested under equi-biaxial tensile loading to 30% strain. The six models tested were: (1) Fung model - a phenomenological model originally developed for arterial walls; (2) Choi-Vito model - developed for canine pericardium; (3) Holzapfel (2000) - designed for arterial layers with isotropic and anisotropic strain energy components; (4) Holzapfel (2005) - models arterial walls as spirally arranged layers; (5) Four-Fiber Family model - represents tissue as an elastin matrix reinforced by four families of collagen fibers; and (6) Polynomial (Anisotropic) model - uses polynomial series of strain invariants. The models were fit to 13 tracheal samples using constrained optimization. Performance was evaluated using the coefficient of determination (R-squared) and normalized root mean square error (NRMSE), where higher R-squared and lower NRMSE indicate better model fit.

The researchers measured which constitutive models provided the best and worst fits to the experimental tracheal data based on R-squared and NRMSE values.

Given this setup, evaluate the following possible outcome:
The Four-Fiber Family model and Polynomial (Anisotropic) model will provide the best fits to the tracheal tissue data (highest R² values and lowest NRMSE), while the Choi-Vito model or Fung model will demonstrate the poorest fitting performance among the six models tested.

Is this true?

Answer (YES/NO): NO